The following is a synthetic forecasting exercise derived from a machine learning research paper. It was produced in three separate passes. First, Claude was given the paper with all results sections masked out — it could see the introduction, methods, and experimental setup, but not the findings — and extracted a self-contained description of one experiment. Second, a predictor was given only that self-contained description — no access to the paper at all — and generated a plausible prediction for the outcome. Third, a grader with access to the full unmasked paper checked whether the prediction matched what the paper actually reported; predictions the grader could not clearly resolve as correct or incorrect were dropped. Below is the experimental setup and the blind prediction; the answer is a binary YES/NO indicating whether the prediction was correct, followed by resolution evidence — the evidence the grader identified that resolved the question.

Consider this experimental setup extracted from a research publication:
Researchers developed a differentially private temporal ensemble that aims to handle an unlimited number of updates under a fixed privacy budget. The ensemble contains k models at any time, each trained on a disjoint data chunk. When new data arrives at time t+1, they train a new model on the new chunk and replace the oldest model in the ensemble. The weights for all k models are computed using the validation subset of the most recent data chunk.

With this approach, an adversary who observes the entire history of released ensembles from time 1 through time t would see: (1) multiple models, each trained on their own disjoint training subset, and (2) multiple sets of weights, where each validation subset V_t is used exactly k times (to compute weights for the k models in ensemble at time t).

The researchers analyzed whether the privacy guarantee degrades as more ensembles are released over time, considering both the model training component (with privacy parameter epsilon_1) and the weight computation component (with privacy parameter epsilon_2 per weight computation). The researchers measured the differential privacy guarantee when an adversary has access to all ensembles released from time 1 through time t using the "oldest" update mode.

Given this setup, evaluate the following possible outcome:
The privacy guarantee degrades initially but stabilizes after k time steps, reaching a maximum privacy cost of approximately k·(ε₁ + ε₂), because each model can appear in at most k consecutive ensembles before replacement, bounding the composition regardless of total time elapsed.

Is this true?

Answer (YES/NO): NO